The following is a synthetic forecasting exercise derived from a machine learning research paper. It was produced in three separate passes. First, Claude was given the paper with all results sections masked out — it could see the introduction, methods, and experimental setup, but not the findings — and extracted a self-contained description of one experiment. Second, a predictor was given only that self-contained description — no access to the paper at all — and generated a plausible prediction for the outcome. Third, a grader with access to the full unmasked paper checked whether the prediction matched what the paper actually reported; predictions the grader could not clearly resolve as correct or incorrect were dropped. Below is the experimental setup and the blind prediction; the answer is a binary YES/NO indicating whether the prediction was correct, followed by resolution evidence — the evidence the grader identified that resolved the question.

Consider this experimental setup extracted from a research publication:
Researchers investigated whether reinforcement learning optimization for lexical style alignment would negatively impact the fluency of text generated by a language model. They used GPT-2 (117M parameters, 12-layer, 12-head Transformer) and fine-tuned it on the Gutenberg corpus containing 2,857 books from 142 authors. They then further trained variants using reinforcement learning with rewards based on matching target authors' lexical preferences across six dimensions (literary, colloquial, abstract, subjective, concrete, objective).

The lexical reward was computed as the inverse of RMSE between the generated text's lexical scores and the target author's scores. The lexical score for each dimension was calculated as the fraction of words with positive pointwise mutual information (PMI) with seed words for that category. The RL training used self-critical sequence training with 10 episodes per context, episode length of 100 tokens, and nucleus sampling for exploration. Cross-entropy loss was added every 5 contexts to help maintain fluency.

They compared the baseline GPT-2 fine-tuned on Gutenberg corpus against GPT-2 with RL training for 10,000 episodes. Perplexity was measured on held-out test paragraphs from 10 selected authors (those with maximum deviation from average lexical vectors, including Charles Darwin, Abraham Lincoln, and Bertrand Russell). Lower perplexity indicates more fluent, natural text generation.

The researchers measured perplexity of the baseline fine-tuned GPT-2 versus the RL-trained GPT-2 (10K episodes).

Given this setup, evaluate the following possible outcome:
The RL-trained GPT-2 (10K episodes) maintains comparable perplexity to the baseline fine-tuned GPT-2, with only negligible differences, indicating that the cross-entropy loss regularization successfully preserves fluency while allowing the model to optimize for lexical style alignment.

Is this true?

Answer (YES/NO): YES